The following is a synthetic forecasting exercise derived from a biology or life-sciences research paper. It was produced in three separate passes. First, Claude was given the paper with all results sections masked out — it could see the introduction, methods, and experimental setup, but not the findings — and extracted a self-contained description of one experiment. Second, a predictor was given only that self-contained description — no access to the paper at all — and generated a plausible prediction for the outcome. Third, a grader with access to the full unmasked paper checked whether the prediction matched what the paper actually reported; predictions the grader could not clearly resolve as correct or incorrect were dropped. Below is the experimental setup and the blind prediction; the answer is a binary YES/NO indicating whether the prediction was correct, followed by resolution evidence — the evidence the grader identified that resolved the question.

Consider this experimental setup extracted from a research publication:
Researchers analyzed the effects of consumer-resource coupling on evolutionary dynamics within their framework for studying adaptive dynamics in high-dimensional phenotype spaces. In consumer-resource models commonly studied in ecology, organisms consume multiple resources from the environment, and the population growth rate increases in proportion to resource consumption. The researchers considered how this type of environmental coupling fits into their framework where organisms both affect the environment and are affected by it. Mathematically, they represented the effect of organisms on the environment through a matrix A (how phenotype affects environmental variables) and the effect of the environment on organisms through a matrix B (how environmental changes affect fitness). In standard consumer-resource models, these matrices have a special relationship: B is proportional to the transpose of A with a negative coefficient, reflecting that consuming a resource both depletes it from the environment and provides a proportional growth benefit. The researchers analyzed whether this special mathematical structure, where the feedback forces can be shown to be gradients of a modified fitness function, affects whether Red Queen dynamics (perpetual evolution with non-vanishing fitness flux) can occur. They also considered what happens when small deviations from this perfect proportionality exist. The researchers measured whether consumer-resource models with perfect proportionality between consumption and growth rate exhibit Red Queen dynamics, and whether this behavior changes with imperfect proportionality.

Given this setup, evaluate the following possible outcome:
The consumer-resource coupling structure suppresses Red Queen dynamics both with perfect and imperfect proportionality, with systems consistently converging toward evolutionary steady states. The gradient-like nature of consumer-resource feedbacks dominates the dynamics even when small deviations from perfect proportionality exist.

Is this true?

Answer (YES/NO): NO